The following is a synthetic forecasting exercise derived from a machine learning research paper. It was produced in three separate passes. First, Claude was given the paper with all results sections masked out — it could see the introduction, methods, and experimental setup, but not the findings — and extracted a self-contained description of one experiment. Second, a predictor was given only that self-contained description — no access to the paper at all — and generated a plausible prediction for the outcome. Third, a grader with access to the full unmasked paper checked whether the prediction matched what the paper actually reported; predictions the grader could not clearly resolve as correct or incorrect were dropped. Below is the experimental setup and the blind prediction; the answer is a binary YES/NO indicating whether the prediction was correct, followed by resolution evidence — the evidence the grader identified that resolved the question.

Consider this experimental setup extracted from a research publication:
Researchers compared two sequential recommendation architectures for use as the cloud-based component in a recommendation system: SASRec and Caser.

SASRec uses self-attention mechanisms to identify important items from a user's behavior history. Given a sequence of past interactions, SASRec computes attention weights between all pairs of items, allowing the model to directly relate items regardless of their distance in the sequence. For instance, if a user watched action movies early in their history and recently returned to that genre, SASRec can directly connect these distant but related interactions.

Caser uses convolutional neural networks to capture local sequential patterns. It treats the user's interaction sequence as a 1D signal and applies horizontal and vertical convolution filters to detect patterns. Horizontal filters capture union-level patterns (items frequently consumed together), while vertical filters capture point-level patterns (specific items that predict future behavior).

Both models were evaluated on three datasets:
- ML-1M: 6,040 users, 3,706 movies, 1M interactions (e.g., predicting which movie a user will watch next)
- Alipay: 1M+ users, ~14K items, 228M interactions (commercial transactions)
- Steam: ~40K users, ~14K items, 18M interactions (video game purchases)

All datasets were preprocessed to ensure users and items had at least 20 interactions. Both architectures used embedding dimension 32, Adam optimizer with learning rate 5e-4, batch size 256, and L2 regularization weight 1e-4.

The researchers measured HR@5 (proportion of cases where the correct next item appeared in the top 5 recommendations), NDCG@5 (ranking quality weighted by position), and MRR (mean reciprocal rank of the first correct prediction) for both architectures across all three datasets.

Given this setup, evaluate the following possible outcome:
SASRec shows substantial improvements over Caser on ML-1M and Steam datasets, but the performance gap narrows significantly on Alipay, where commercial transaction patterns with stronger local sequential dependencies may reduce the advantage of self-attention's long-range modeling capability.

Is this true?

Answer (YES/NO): NO